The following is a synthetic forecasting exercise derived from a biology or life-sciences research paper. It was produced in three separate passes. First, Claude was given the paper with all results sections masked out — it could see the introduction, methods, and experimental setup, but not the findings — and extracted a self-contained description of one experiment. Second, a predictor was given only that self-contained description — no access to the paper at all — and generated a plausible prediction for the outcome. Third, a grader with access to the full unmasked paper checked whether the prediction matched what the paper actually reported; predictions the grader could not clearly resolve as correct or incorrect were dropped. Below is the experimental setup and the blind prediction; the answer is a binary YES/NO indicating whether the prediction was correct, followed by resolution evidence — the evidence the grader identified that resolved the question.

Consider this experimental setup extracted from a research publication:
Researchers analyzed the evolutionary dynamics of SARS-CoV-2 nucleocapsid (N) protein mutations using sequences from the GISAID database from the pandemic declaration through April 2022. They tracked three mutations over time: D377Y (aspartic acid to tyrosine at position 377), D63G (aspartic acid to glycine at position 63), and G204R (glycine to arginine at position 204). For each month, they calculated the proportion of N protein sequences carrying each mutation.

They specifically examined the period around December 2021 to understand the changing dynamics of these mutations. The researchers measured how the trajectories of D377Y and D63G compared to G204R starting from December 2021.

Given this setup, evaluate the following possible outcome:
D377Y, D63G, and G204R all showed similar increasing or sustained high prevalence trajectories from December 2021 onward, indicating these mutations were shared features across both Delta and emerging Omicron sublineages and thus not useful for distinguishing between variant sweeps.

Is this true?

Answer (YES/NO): NO